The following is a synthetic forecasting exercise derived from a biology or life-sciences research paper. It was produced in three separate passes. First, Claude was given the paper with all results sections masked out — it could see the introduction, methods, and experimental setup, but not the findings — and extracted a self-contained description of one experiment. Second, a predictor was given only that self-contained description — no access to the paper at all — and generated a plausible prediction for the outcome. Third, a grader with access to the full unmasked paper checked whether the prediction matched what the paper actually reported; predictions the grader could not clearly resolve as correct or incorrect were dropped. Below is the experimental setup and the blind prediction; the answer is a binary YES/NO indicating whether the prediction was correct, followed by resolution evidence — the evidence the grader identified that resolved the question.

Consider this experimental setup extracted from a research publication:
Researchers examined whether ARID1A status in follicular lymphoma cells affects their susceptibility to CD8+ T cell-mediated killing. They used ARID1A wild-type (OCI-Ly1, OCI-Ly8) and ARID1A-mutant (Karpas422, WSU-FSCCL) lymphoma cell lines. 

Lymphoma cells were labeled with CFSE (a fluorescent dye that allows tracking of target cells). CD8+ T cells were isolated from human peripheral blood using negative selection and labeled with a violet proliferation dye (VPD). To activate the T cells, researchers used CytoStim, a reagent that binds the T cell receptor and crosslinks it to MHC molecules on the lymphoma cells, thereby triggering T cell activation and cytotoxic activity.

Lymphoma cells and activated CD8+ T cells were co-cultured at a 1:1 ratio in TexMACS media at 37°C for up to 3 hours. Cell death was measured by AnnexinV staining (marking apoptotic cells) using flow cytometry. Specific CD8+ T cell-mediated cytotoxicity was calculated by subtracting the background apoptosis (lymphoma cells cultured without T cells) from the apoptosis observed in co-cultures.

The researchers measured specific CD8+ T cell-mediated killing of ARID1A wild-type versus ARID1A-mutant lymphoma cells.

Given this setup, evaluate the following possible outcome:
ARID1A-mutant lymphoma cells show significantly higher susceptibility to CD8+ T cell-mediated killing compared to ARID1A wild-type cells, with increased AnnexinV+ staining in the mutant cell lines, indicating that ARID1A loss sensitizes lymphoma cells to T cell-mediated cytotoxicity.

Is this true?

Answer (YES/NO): NO